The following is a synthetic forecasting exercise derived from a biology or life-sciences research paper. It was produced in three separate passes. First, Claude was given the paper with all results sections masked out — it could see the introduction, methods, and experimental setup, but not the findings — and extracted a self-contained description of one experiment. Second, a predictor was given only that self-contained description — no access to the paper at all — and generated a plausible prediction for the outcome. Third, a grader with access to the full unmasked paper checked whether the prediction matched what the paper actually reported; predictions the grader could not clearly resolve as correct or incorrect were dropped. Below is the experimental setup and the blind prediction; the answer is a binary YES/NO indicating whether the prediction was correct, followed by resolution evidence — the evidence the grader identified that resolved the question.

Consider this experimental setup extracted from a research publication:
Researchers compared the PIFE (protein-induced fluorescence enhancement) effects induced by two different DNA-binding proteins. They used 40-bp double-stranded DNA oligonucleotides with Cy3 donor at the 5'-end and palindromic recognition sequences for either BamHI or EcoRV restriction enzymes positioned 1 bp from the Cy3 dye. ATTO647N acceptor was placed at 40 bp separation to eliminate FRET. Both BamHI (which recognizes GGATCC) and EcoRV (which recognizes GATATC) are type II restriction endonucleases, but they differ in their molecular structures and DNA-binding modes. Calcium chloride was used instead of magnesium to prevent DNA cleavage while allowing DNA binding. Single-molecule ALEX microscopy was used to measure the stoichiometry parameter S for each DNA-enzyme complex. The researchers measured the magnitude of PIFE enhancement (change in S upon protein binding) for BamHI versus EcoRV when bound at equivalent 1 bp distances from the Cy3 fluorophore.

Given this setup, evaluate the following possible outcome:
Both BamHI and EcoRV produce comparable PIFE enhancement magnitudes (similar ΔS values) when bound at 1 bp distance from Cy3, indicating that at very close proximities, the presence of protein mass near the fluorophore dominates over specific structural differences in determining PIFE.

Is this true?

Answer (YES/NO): NO